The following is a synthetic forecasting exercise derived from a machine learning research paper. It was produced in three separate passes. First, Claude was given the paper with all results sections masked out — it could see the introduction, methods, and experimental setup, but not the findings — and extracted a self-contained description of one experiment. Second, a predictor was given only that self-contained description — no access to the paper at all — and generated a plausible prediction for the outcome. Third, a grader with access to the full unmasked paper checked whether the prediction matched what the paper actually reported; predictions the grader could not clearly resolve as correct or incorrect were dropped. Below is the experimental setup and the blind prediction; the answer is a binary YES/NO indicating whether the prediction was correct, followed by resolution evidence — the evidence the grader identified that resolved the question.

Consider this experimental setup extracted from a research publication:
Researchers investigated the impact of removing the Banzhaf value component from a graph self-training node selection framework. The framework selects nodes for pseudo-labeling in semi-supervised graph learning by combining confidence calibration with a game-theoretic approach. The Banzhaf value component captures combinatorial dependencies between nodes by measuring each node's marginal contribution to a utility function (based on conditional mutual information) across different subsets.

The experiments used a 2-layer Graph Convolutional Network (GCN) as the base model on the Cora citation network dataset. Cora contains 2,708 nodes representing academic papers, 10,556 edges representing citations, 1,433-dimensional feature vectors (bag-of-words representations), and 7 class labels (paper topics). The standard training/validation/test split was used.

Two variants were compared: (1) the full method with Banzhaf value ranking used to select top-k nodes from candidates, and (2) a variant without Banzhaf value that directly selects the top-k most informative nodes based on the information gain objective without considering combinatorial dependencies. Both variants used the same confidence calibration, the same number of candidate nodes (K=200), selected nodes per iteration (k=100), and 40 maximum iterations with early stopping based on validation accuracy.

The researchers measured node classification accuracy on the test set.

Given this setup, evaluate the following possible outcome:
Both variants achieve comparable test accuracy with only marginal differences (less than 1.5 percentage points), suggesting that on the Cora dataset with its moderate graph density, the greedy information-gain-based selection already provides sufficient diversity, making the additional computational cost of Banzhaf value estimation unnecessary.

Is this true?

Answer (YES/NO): NO